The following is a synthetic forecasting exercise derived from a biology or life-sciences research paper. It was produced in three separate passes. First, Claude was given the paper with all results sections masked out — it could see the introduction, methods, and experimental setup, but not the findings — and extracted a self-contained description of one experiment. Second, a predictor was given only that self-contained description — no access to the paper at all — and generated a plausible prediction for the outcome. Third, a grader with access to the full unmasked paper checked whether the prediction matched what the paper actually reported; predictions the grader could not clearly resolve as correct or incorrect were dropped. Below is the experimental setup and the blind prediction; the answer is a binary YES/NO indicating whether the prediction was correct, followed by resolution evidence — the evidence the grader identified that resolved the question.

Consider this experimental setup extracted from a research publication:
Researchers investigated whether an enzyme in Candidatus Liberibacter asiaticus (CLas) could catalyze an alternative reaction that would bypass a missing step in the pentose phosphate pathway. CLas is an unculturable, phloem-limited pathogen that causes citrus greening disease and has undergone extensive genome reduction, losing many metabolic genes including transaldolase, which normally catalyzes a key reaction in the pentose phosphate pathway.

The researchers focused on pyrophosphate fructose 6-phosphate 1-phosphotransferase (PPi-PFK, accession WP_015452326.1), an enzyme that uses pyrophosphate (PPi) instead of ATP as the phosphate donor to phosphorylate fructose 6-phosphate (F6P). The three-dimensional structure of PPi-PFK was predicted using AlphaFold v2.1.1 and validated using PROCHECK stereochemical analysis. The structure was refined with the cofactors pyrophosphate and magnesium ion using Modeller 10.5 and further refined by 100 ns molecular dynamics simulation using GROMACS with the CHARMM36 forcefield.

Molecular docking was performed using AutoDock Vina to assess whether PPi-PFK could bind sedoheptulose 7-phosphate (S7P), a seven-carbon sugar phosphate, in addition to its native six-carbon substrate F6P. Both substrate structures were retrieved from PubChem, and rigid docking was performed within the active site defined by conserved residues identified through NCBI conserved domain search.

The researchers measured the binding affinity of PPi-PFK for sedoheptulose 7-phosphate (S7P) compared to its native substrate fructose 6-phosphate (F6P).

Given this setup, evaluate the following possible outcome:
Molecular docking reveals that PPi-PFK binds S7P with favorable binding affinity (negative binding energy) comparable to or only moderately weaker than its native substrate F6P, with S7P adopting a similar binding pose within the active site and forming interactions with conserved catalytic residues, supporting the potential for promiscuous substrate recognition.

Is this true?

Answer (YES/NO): YES